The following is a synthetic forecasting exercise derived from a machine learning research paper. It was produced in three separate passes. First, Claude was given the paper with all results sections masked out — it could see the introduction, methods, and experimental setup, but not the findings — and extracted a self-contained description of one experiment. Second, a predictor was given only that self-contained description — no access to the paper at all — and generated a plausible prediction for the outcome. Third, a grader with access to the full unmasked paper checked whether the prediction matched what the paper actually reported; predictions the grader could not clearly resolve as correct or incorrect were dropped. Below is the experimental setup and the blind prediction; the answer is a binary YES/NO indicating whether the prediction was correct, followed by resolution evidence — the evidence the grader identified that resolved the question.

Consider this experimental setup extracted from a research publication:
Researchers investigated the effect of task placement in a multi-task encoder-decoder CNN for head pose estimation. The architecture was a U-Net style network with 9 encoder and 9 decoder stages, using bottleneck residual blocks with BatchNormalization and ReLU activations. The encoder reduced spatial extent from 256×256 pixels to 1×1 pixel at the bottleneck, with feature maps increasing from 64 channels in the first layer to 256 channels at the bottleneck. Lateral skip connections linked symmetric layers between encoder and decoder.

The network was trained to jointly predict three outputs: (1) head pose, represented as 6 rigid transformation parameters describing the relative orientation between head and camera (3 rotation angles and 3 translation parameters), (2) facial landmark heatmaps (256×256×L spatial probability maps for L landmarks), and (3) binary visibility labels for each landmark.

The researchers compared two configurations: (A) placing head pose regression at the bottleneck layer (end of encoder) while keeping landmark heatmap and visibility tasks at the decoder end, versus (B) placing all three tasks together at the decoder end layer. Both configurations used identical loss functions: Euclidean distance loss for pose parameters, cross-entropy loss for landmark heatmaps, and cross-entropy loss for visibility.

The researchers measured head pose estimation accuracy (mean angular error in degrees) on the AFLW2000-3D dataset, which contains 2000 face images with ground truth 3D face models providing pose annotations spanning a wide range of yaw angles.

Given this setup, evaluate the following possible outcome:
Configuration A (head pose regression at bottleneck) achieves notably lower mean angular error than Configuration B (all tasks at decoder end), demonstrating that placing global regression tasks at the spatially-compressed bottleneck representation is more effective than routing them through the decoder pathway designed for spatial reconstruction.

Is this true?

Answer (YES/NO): YES